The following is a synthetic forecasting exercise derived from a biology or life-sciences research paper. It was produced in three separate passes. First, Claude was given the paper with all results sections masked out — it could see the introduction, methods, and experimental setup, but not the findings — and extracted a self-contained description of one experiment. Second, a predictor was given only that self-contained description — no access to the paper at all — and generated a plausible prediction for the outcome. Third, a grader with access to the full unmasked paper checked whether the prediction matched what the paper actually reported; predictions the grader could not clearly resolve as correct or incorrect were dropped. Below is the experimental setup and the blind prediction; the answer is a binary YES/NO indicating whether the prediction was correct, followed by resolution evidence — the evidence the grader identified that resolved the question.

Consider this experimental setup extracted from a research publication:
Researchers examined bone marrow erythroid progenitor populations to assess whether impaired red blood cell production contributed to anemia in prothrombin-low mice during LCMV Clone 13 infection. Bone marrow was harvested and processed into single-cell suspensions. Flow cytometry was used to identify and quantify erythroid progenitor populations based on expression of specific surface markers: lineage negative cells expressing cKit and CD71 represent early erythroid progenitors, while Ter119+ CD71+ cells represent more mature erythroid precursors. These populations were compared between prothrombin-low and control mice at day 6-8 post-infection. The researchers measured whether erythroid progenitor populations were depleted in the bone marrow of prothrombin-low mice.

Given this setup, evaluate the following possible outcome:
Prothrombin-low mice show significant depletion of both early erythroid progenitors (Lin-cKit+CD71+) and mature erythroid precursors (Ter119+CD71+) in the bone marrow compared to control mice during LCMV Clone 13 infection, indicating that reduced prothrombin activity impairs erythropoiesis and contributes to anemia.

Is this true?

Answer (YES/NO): NO